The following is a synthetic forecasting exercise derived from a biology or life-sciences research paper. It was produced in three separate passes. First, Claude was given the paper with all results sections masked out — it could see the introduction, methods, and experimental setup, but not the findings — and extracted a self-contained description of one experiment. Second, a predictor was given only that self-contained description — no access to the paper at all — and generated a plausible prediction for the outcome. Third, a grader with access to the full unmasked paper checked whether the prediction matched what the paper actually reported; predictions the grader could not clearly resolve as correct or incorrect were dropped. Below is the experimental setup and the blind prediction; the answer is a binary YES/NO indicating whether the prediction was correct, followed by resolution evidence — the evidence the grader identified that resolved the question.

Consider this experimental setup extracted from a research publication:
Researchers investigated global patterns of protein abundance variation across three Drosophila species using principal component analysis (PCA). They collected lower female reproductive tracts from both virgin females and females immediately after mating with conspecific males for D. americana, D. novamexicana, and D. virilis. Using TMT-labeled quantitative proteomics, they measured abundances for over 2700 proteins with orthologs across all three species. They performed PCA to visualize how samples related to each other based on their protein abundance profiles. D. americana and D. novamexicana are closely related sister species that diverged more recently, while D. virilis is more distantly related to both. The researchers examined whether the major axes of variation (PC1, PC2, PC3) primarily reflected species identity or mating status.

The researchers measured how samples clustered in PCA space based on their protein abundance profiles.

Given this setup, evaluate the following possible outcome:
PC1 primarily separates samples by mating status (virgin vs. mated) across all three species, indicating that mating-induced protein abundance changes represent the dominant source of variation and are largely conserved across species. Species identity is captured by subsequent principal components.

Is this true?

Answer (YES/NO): NO